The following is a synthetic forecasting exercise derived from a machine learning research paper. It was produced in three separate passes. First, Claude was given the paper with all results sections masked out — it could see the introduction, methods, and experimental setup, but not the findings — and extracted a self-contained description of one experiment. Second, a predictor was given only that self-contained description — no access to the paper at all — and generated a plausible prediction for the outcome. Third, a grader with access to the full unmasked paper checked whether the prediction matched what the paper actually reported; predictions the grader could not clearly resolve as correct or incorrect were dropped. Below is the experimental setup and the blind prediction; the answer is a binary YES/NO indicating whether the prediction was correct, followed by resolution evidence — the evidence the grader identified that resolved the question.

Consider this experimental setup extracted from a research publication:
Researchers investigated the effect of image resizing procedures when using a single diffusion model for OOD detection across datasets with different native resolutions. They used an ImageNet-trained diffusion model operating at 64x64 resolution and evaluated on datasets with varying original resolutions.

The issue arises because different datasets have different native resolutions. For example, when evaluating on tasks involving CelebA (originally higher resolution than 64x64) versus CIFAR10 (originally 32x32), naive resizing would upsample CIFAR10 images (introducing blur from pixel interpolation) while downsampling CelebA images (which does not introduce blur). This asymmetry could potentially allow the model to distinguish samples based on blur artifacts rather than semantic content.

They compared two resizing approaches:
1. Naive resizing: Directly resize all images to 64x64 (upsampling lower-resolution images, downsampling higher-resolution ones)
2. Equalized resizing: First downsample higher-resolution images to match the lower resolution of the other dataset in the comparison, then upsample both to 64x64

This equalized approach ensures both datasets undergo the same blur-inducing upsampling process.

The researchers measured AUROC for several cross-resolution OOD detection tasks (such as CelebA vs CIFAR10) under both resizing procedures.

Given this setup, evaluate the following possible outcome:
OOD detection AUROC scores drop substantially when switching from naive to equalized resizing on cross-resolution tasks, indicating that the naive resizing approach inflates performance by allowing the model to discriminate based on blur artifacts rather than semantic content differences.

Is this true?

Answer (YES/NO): YES